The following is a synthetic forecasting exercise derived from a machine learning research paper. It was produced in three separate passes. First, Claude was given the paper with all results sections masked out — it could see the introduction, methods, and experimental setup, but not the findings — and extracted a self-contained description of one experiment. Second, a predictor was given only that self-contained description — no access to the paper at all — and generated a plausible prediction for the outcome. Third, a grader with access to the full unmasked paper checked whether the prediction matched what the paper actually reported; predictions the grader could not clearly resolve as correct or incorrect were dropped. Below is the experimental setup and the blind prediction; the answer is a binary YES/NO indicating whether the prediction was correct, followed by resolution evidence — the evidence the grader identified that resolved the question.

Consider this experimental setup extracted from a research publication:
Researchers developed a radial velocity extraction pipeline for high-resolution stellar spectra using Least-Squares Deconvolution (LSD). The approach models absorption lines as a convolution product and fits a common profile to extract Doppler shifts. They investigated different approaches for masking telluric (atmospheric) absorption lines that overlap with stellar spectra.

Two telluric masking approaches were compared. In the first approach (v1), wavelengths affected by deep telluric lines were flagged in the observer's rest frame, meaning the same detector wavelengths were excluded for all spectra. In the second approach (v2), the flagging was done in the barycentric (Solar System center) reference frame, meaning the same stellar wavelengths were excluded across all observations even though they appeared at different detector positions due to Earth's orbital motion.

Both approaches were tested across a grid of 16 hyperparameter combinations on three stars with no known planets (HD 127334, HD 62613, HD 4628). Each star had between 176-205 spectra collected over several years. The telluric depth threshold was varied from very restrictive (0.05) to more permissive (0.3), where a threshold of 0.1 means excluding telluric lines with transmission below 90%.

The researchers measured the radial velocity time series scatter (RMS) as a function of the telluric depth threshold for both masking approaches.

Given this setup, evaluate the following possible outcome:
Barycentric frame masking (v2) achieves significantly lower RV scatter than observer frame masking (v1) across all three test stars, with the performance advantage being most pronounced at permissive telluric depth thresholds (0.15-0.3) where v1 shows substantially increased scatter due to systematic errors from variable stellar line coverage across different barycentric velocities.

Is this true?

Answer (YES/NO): NO